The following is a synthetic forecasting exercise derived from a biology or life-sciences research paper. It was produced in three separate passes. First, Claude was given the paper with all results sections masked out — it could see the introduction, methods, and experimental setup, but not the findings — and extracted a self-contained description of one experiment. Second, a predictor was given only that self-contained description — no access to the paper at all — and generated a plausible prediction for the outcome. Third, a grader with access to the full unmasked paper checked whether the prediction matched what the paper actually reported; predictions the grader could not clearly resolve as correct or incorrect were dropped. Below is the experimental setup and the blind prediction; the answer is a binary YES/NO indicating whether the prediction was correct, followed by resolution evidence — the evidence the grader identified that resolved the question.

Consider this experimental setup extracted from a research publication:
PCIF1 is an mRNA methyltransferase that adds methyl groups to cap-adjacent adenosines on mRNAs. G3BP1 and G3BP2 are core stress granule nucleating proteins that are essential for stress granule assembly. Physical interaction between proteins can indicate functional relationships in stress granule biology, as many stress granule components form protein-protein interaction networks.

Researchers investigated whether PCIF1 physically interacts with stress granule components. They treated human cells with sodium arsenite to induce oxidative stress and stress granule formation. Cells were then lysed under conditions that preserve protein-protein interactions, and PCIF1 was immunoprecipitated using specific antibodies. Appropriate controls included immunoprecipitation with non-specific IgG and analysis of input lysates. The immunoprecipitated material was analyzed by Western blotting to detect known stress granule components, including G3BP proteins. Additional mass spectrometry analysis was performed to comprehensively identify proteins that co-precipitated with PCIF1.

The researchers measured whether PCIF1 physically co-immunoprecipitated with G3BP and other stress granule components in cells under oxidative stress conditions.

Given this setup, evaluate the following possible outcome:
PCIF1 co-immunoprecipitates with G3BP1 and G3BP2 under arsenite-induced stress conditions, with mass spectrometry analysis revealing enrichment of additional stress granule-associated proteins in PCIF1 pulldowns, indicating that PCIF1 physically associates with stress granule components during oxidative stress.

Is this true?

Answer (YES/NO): YES